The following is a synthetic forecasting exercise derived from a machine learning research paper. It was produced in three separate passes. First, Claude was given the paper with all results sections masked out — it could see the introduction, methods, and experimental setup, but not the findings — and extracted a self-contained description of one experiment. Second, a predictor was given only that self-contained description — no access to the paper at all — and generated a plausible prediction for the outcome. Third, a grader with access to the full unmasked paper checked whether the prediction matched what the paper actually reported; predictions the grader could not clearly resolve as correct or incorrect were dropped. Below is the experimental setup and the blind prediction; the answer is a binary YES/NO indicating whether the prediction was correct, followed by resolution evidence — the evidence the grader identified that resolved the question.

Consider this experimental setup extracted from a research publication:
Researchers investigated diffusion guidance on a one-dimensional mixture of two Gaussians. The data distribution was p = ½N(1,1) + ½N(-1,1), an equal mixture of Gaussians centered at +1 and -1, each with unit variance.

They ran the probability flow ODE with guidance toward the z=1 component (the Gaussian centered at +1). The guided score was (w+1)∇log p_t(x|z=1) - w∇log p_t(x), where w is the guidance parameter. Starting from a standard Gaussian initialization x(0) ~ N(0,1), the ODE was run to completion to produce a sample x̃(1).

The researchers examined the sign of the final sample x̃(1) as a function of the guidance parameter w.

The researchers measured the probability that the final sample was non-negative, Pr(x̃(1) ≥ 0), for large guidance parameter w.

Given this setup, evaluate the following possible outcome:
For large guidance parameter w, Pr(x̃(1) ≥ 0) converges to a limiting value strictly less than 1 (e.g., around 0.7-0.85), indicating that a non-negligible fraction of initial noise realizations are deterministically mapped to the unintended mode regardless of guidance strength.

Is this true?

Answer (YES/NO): NO